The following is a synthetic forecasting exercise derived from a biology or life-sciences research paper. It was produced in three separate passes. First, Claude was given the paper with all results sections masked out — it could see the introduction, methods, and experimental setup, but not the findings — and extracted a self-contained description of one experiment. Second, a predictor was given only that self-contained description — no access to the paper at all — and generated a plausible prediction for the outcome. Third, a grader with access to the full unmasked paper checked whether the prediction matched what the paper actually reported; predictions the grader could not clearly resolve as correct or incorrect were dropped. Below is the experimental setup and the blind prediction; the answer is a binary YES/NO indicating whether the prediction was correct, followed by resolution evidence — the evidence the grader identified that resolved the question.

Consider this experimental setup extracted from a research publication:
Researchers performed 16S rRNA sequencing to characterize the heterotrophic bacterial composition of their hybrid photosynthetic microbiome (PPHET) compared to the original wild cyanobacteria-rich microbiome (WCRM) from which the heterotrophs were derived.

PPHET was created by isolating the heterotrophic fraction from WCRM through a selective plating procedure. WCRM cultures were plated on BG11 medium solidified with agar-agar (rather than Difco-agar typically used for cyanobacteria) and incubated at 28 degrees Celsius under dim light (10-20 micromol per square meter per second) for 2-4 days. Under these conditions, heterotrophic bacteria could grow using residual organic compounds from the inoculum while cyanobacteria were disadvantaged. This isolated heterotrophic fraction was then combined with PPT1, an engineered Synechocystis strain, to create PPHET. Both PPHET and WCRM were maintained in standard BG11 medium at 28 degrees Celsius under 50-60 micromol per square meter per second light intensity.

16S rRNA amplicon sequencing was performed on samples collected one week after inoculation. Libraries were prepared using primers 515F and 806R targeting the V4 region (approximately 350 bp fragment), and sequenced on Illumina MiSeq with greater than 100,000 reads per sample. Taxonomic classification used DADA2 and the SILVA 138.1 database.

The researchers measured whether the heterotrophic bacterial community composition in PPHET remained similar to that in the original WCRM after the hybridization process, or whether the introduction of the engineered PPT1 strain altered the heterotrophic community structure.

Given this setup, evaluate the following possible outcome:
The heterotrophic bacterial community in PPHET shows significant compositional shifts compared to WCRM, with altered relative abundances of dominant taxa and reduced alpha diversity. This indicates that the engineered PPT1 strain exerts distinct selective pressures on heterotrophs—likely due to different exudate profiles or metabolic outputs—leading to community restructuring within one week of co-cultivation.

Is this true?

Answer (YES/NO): NO